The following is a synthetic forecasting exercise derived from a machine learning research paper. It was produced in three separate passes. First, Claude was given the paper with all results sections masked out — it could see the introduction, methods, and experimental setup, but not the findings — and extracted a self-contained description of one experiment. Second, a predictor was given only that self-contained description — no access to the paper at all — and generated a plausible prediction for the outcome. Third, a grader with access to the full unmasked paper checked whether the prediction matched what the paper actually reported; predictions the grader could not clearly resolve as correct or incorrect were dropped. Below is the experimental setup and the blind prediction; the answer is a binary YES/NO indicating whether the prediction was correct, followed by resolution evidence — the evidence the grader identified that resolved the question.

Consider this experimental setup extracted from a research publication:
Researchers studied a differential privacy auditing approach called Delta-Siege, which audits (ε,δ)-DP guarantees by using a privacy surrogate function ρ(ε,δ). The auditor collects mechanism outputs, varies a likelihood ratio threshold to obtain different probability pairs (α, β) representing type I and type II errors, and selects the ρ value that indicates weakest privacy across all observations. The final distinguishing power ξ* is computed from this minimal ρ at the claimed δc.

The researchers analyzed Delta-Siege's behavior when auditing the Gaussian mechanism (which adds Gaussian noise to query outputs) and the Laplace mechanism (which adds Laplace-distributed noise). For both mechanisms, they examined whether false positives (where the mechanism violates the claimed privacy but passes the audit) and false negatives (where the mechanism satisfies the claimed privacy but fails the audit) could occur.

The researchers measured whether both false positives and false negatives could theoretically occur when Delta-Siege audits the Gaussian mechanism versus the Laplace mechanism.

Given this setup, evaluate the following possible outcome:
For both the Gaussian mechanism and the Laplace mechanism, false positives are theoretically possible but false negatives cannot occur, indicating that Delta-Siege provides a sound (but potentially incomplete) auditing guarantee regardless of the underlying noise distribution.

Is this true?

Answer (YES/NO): NO